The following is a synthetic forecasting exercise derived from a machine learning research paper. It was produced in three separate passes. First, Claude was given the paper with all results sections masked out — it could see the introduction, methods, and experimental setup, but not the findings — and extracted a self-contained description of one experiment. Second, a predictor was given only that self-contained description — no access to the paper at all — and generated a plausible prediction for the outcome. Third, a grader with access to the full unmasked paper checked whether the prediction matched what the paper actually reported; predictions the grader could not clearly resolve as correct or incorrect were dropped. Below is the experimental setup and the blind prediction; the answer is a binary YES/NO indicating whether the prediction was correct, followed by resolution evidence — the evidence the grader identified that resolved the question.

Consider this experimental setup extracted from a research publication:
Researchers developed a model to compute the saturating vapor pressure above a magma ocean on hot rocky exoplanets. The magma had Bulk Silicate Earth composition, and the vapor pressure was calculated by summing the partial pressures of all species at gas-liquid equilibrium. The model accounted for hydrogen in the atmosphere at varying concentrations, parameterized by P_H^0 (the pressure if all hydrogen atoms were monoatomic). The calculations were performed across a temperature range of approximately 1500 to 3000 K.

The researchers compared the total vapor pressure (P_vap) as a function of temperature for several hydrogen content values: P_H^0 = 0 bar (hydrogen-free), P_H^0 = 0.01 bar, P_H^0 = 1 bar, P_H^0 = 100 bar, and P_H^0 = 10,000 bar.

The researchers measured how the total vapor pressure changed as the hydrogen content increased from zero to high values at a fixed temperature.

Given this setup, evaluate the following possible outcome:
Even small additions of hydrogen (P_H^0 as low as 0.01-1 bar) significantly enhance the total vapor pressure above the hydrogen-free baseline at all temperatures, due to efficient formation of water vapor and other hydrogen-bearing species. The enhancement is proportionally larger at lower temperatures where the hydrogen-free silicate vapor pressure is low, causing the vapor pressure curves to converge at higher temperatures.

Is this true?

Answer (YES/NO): NO